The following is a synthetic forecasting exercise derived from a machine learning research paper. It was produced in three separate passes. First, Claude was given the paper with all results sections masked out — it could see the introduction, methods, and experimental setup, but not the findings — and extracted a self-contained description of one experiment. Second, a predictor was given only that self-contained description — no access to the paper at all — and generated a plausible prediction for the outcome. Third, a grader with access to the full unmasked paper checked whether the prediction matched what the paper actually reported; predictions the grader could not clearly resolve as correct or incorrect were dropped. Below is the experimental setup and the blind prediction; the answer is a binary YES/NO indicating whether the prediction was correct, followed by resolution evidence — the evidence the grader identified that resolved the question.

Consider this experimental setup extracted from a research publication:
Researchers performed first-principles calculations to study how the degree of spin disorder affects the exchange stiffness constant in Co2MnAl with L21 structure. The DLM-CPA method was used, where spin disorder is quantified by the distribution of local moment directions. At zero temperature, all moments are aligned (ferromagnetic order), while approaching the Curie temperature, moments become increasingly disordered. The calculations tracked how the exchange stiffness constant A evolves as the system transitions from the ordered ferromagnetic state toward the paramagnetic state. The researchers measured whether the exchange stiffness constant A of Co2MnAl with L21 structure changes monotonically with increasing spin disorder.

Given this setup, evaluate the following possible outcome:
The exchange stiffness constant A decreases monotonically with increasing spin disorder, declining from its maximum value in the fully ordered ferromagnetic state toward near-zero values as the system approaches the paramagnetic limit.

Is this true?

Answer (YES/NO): NO